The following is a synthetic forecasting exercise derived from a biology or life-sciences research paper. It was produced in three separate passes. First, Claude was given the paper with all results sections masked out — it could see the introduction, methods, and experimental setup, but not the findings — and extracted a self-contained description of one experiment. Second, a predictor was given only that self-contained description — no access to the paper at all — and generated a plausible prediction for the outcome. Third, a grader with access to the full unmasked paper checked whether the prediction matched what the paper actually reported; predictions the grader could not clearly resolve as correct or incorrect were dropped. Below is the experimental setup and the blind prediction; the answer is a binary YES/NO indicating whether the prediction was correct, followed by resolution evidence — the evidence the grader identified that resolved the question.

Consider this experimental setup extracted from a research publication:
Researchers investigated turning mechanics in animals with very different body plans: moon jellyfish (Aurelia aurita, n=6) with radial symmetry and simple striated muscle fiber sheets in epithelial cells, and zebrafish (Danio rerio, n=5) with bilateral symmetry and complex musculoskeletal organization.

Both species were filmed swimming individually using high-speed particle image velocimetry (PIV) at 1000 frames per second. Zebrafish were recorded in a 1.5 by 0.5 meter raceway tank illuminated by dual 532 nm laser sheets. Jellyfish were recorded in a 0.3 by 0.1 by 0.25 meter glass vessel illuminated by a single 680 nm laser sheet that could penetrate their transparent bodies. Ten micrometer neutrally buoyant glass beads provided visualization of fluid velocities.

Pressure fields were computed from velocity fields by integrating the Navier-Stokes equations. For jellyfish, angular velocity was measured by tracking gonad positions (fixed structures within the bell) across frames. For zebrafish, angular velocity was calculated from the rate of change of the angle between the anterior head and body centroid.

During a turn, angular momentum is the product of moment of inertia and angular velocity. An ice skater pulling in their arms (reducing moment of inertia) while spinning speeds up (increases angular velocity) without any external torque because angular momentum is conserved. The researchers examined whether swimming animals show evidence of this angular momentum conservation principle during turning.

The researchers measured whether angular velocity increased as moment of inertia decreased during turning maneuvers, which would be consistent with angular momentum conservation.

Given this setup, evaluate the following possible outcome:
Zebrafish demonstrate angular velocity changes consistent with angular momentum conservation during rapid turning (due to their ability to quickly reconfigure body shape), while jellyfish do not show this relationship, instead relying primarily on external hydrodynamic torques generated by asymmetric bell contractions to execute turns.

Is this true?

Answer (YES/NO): NO